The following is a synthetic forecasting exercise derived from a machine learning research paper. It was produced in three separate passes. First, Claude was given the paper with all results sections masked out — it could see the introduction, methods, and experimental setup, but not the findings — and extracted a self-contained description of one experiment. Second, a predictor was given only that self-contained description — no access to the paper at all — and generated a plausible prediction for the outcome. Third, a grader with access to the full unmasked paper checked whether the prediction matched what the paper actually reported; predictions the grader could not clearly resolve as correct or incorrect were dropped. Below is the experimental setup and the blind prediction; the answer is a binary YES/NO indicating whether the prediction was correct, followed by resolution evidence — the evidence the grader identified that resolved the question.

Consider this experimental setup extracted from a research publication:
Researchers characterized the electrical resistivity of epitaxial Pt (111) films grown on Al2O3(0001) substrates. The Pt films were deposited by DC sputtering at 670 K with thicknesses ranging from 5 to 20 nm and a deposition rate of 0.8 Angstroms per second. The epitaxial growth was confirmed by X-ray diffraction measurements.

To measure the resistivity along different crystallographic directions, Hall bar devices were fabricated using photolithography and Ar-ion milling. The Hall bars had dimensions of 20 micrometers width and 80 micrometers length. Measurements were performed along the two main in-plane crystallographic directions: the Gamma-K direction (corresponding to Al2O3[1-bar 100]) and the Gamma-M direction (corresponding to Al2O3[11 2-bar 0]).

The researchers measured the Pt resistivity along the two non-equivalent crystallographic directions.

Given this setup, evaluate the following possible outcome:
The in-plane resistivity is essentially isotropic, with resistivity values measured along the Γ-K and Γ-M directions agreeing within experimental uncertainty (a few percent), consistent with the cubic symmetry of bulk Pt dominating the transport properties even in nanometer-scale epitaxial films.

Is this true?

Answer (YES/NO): YES